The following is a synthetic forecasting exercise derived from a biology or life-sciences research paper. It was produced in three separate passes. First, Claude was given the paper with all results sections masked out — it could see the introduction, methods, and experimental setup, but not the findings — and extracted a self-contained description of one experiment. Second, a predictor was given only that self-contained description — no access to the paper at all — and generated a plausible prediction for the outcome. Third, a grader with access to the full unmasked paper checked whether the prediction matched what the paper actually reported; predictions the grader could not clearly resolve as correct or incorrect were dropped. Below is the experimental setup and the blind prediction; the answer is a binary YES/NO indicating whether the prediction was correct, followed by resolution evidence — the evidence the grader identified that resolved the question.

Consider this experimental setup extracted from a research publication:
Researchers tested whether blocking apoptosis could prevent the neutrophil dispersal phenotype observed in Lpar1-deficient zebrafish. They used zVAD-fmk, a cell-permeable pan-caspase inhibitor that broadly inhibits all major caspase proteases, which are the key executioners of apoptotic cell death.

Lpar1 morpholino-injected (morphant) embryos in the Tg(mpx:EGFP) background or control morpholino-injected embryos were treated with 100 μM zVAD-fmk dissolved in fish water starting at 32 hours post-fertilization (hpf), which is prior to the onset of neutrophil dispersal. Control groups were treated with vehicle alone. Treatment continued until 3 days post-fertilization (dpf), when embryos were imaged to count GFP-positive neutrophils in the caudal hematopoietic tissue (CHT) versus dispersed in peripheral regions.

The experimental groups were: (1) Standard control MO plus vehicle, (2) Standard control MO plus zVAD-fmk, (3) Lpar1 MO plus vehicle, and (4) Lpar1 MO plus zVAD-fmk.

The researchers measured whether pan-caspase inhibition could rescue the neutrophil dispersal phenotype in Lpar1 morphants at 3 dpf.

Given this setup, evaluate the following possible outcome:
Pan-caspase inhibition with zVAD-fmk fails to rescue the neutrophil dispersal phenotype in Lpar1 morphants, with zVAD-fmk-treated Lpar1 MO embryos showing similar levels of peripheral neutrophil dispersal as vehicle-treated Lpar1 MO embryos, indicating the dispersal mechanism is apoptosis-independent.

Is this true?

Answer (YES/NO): NO